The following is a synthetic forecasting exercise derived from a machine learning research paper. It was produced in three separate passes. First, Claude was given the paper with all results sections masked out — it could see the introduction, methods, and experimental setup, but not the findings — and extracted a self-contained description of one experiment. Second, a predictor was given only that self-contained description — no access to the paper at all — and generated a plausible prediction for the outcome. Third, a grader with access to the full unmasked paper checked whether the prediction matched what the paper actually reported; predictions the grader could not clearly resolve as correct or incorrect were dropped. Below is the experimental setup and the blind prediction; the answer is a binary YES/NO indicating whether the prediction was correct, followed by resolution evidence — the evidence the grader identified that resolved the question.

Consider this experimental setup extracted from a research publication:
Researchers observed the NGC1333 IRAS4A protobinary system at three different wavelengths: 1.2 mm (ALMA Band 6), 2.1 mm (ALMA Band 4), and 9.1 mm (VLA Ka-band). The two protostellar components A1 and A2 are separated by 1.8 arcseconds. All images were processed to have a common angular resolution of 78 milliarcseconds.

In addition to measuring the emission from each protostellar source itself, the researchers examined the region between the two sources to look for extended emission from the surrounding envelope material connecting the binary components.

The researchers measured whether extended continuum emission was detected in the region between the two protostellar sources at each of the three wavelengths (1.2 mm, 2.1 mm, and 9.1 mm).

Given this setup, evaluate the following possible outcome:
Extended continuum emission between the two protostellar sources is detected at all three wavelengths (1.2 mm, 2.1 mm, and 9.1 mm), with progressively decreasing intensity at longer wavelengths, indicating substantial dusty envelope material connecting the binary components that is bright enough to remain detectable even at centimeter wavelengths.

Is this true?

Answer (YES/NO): NO